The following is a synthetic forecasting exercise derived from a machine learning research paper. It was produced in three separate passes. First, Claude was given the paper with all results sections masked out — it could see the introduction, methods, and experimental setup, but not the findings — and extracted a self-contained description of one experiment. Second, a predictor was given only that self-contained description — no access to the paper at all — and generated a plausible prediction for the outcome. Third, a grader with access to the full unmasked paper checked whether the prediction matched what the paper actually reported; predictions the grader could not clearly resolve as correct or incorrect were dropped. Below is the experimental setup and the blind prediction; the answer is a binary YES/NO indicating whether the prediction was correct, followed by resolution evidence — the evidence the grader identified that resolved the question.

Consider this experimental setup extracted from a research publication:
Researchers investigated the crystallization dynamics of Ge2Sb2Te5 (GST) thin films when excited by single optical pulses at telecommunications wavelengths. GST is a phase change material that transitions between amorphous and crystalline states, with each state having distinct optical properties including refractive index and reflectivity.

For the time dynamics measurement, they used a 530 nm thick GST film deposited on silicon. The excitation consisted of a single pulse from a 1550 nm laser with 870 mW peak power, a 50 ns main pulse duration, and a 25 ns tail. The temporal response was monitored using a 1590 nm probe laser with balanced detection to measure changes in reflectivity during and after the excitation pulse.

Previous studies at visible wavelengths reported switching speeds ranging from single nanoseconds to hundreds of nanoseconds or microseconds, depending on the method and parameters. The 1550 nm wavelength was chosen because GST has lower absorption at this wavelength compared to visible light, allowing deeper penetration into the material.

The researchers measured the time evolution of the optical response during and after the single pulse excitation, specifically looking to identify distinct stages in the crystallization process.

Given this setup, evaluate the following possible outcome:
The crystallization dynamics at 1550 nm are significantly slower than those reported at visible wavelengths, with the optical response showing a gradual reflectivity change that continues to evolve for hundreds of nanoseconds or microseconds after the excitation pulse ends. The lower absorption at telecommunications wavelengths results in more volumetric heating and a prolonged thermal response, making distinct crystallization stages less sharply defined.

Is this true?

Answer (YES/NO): NO